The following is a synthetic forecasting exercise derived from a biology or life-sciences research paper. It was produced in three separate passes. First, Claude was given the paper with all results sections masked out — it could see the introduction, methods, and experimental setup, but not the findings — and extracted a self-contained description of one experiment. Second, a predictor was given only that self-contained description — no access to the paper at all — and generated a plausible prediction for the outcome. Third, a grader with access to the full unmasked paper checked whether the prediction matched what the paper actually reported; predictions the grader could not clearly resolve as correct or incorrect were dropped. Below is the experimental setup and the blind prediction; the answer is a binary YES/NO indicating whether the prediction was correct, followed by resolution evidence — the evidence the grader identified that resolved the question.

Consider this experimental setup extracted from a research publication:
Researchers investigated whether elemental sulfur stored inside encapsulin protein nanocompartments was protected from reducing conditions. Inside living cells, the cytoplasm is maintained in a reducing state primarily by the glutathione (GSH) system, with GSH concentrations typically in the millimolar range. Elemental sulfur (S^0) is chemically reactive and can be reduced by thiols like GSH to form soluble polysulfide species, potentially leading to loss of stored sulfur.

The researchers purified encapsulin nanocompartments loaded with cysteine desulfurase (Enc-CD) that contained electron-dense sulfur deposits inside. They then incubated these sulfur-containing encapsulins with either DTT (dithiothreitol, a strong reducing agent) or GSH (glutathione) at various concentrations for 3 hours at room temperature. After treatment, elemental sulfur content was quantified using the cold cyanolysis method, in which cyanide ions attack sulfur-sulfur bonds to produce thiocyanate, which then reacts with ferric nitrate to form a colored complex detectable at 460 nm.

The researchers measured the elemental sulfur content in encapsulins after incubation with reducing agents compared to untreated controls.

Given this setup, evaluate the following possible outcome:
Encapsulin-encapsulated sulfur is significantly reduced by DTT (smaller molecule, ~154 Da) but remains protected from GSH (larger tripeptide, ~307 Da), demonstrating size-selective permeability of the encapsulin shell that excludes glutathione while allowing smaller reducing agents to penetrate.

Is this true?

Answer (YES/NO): YES